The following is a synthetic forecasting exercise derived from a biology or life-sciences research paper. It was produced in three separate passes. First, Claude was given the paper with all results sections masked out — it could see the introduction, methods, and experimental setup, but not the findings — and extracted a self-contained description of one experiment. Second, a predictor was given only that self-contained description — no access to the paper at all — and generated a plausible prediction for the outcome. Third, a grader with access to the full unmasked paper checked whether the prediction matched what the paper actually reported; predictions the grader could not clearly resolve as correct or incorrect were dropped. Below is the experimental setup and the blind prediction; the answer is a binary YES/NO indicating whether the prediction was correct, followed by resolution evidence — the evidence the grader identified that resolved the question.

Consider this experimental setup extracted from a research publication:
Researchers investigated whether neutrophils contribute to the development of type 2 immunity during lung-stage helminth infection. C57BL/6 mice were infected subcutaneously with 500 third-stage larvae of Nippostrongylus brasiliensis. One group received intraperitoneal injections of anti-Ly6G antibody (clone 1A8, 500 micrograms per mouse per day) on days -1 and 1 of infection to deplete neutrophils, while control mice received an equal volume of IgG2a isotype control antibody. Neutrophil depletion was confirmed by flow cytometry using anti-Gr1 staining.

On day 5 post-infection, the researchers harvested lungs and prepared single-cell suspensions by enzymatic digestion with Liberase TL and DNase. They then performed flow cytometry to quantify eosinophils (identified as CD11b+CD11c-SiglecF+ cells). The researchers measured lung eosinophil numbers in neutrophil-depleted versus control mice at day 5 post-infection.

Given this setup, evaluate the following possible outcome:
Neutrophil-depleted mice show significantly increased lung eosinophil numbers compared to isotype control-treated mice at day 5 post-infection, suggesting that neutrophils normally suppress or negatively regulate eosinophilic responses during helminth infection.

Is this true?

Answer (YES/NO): NO